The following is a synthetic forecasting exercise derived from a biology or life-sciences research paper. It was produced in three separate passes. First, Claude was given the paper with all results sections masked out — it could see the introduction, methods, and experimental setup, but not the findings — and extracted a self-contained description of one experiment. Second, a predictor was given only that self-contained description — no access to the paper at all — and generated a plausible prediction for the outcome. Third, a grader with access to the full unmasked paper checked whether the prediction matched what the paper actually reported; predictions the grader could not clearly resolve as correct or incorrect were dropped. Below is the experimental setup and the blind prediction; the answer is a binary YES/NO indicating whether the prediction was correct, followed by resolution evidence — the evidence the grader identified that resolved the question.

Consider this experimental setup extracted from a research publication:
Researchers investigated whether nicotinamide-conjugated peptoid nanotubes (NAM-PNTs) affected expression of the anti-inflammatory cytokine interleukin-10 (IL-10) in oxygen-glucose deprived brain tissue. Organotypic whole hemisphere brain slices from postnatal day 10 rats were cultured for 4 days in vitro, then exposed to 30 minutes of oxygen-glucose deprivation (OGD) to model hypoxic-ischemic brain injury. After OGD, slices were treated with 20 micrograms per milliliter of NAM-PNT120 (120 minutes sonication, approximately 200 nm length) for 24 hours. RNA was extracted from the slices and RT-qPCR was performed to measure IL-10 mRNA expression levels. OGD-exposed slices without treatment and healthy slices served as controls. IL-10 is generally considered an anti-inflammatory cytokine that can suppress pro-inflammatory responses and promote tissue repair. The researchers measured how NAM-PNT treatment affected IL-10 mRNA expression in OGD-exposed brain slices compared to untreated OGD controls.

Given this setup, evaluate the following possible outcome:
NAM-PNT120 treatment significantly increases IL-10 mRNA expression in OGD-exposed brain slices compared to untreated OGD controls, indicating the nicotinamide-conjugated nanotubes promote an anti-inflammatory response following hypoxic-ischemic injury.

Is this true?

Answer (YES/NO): YES